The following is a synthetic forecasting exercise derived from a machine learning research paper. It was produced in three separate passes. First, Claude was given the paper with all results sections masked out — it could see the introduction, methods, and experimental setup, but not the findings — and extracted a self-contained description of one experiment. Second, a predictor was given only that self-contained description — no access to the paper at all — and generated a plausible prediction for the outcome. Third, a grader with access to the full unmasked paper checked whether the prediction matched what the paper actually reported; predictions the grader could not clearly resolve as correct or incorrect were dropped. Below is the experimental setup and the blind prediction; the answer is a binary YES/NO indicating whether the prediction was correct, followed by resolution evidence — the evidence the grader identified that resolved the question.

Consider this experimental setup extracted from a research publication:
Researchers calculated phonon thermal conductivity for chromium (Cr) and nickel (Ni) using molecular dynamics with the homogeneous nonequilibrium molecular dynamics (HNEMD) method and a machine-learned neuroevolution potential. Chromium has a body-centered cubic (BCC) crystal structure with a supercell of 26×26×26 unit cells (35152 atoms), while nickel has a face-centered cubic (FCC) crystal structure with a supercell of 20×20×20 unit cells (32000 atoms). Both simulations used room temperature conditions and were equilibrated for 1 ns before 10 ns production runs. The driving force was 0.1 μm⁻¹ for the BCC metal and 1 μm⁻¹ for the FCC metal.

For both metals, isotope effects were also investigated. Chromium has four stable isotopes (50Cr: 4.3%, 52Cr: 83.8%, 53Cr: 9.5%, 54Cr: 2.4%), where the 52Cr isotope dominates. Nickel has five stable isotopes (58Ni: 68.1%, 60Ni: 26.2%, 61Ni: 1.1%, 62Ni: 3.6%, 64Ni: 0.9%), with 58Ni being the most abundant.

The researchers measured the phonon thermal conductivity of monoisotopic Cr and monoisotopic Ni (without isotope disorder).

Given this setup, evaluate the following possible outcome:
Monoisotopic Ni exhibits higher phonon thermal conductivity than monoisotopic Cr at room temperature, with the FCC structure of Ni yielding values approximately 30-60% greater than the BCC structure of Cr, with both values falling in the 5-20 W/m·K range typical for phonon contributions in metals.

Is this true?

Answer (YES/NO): NO